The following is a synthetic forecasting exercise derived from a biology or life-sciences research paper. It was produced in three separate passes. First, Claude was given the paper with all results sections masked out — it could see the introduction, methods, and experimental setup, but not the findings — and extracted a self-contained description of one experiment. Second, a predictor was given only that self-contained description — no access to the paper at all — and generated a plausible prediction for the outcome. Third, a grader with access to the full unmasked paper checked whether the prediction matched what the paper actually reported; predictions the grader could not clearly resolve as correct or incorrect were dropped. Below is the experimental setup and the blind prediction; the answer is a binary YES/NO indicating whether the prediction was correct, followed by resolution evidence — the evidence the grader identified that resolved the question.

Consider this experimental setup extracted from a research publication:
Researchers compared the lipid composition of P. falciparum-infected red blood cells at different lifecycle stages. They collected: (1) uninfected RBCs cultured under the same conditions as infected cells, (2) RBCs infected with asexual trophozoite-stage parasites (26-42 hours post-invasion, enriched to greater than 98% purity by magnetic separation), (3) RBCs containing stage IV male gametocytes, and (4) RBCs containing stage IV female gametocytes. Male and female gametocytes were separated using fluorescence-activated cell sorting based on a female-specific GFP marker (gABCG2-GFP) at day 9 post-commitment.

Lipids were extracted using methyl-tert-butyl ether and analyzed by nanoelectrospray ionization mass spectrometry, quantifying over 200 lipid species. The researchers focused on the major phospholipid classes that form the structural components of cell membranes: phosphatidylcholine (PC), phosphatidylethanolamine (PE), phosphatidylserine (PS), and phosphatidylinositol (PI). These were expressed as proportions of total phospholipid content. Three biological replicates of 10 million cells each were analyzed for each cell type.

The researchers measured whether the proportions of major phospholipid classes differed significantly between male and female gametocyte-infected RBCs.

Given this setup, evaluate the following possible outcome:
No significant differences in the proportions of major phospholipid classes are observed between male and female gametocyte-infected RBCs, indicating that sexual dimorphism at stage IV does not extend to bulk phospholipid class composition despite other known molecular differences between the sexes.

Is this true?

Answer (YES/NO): YES